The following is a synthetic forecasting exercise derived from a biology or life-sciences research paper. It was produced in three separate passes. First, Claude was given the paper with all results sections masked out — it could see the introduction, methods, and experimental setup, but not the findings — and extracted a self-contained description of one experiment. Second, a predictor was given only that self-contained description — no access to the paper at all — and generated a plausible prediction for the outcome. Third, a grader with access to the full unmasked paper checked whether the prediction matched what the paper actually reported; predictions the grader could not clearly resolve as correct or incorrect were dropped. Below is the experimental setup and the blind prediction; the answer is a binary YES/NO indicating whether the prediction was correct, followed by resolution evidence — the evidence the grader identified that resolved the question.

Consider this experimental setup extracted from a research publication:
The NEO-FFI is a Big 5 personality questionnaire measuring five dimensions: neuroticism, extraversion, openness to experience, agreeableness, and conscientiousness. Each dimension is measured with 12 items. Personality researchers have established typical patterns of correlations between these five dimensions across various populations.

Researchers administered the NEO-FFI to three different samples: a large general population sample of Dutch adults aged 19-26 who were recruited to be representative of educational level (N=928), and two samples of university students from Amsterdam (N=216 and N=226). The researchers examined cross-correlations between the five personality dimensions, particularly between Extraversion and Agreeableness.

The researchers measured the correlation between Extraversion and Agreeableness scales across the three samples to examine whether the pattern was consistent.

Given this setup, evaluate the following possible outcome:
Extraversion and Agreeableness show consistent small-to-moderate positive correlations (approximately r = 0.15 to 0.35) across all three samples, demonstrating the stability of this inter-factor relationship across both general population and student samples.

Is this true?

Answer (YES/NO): NO